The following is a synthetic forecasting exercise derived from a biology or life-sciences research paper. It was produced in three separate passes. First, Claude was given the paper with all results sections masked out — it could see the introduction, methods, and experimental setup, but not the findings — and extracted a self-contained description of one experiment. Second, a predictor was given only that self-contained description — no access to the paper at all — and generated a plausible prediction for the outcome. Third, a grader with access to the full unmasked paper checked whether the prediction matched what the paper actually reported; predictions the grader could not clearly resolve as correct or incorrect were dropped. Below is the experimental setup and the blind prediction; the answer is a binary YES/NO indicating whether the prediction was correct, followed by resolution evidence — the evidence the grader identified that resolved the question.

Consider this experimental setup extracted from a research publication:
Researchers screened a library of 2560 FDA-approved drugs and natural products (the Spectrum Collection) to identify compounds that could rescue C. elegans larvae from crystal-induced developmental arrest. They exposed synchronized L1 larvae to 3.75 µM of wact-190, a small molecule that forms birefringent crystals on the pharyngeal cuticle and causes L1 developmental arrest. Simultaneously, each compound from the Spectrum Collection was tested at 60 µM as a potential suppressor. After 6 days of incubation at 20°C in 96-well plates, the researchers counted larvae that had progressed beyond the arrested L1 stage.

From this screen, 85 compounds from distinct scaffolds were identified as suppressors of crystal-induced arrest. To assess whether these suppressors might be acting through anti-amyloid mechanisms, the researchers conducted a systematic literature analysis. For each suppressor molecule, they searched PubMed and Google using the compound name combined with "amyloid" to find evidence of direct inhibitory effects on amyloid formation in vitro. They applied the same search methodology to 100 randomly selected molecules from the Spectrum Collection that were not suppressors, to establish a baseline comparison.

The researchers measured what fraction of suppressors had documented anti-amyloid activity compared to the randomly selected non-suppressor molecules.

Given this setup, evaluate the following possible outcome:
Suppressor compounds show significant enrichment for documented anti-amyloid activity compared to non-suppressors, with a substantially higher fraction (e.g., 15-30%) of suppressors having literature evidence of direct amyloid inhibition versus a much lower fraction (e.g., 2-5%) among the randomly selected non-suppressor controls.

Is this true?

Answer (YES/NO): NO